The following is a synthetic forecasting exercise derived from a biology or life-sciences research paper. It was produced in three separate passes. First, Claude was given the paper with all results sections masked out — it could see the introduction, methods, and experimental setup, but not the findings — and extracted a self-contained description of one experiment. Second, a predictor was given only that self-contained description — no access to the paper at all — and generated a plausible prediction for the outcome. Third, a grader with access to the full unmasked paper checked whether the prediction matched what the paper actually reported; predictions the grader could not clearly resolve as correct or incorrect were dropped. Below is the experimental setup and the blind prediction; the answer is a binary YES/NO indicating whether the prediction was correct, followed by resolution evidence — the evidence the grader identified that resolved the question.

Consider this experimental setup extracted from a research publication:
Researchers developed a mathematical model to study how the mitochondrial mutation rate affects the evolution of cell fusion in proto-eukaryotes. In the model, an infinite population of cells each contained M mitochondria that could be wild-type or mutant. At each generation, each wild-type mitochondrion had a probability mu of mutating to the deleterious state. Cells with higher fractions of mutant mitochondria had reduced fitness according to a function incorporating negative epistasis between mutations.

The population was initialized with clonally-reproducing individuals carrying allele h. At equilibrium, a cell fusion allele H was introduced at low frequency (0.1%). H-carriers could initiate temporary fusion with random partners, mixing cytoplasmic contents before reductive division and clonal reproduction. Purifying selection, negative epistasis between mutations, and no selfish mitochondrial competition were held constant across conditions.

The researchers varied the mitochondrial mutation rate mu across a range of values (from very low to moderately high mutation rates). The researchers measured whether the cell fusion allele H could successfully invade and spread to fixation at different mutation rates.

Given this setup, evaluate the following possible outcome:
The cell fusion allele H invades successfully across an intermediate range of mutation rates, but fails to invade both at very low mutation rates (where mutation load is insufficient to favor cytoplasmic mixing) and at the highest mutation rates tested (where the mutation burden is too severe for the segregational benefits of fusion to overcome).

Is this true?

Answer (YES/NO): NO